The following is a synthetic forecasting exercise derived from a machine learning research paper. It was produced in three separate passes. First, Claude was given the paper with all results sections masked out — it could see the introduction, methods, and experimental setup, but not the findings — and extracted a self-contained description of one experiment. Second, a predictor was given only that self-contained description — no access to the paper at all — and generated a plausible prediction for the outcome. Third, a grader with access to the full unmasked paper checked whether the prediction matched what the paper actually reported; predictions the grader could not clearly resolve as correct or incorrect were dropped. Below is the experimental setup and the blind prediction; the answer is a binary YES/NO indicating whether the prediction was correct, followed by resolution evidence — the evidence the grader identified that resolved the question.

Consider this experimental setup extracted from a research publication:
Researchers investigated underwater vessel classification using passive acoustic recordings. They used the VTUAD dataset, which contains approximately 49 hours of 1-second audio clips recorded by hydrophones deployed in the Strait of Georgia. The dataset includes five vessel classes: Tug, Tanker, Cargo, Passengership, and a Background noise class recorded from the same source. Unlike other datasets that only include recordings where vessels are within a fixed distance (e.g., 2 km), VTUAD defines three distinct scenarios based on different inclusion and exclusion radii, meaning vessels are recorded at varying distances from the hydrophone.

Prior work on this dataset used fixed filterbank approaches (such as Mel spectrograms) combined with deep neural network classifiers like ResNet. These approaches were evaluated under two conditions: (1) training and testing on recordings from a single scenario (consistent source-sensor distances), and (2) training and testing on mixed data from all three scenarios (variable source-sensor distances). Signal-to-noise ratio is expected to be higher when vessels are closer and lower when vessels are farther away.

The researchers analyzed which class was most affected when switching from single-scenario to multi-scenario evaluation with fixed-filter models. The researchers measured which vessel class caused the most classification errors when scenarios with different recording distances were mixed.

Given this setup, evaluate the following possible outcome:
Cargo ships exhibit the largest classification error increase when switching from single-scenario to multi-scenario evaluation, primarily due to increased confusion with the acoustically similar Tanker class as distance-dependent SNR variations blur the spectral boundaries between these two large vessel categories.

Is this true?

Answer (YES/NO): NO